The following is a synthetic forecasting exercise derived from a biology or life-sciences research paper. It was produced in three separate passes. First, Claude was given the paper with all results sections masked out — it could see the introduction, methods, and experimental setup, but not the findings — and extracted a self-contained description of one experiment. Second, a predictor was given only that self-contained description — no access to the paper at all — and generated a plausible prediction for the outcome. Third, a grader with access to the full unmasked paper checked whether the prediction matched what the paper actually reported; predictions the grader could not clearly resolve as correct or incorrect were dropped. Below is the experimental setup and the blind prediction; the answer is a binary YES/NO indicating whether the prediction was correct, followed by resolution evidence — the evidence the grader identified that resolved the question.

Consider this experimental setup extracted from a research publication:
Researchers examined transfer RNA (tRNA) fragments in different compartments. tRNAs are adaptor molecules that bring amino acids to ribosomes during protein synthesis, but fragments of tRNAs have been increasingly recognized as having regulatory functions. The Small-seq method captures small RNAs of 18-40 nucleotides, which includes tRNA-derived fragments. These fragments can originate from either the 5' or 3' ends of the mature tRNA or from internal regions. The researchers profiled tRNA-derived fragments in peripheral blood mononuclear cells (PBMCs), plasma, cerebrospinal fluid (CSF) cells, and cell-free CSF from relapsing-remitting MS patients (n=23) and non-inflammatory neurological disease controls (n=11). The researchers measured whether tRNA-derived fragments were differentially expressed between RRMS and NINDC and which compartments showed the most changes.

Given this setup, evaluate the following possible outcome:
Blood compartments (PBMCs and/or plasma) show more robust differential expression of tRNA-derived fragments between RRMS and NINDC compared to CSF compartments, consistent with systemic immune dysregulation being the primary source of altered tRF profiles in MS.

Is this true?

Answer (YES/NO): NO